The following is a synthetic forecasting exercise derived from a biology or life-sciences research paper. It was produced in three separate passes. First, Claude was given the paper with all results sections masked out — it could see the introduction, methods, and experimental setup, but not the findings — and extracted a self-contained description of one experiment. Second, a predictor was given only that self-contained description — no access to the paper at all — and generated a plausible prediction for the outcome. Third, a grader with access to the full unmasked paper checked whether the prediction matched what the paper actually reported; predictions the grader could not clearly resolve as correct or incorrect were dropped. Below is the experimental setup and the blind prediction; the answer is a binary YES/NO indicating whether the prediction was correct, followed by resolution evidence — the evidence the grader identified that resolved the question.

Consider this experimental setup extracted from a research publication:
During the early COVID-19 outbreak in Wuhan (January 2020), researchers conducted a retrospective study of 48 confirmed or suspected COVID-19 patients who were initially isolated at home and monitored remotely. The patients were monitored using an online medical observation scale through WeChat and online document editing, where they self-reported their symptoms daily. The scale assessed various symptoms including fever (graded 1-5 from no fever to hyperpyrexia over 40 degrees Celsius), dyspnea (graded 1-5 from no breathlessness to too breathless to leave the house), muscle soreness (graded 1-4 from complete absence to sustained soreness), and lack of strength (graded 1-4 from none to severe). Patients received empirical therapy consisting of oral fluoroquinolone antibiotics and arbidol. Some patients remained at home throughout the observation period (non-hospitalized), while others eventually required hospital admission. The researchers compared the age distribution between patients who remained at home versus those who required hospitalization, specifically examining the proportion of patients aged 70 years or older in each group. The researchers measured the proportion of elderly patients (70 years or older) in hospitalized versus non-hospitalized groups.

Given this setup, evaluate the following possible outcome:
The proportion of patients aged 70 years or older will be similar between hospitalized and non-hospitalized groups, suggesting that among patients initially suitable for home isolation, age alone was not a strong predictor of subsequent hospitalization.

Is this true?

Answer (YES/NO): NO